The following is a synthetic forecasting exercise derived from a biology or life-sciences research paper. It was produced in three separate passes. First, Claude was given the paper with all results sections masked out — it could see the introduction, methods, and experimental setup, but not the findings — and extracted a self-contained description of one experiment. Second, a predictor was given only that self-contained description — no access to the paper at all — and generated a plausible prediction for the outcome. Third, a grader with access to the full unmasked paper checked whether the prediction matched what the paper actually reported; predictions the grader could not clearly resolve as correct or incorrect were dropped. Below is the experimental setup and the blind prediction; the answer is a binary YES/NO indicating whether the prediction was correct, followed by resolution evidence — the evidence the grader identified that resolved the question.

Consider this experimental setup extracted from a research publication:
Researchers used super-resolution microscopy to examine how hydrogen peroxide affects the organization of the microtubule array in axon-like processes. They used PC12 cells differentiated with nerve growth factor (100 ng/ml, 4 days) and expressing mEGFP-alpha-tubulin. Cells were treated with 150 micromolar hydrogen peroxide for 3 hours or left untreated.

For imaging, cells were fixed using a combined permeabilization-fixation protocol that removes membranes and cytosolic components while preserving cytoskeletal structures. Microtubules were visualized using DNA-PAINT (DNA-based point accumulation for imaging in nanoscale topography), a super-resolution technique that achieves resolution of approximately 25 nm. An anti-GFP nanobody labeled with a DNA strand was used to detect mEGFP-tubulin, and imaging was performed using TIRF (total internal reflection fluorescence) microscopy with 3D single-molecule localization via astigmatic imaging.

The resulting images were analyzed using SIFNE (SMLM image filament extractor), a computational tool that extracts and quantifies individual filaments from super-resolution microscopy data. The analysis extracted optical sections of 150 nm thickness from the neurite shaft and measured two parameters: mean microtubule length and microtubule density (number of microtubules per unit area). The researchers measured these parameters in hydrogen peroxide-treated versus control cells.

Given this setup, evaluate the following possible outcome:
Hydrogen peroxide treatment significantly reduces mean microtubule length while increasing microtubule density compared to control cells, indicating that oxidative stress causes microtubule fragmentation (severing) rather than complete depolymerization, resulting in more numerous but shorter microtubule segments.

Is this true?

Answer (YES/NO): NO